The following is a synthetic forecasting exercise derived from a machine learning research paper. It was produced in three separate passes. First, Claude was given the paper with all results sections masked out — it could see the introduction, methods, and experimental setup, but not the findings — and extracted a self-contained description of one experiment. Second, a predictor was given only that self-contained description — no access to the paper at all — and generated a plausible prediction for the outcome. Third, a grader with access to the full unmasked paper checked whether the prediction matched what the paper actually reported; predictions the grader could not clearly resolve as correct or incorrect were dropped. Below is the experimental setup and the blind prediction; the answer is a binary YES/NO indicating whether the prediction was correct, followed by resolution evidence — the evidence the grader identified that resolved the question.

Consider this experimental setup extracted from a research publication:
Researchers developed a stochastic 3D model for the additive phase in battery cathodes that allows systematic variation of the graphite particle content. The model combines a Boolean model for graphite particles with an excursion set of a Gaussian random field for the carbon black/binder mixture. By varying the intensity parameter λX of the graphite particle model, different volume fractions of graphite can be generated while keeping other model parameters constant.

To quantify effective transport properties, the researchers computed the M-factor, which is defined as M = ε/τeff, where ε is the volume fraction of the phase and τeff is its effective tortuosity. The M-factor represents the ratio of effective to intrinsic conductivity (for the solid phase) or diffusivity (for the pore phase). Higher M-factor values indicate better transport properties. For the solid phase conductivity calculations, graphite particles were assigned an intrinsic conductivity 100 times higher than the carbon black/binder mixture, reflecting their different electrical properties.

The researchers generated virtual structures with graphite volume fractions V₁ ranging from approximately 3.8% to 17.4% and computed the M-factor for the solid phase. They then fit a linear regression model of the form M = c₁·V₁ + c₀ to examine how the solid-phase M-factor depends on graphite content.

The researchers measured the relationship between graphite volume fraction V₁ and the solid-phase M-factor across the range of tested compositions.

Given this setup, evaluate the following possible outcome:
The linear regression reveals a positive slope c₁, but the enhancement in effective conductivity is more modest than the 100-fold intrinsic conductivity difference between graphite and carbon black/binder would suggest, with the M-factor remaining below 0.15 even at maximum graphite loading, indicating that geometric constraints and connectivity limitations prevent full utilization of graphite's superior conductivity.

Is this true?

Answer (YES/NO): YES